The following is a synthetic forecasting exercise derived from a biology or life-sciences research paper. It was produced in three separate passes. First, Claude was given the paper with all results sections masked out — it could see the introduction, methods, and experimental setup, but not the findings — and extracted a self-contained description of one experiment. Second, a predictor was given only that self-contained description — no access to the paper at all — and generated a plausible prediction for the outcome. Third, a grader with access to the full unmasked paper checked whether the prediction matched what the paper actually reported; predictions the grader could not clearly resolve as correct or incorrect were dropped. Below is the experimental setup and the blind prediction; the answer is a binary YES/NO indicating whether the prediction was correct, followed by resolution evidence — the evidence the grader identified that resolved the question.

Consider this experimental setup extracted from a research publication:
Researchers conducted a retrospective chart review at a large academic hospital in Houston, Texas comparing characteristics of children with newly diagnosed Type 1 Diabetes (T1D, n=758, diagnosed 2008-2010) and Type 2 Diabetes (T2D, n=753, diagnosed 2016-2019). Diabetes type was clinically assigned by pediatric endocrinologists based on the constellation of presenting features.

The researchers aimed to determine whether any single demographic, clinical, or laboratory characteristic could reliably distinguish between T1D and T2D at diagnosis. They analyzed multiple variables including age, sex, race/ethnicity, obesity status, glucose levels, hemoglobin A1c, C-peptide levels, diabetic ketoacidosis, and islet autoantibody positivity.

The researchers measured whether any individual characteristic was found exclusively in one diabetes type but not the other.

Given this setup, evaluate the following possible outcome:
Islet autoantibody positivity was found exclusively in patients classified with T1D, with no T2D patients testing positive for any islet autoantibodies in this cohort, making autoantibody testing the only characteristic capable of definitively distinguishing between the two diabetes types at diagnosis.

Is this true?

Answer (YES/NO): NO